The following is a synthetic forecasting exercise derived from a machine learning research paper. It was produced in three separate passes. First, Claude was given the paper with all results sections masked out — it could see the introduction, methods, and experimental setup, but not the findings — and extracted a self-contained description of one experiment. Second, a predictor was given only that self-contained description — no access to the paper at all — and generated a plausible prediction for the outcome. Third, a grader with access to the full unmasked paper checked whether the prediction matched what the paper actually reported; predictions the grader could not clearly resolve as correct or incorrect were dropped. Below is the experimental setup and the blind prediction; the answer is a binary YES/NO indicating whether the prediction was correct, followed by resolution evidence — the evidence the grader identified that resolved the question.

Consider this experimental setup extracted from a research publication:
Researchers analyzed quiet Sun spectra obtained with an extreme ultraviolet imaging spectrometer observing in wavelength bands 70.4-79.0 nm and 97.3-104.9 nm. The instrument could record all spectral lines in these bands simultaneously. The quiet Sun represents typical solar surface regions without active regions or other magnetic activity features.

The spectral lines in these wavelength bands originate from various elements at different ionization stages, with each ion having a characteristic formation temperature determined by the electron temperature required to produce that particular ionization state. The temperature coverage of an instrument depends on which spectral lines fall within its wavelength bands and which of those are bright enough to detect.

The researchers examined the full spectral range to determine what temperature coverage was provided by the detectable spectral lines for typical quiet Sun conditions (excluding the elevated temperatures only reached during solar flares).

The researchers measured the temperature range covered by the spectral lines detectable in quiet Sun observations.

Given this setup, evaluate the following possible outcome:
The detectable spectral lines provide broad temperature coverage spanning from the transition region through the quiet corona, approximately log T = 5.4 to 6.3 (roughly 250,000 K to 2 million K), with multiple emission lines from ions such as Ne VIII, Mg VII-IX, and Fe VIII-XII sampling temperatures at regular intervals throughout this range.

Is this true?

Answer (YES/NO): NO